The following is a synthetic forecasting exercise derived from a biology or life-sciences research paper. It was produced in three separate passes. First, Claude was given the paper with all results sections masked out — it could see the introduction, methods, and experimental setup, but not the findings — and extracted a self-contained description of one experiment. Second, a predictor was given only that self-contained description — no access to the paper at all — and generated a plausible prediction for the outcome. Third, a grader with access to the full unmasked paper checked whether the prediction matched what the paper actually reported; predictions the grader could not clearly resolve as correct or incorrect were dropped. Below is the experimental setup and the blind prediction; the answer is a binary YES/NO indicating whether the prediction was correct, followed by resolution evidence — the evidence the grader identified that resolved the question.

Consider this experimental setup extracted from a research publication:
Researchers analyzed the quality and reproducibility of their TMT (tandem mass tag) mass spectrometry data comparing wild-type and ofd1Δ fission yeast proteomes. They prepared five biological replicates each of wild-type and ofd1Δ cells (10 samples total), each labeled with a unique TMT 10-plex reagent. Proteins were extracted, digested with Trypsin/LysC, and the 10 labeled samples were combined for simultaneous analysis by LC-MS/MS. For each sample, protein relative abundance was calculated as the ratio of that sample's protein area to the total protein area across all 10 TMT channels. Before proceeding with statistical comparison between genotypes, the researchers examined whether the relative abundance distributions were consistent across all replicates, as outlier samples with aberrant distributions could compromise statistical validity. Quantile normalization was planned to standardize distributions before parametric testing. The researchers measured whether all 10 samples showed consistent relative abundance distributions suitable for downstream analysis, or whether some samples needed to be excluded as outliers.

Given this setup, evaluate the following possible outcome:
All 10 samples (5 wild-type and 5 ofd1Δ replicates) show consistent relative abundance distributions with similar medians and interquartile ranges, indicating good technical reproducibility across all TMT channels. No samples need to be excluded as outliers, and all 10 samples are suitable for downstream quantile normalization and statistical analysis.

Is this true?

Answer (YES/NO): NO